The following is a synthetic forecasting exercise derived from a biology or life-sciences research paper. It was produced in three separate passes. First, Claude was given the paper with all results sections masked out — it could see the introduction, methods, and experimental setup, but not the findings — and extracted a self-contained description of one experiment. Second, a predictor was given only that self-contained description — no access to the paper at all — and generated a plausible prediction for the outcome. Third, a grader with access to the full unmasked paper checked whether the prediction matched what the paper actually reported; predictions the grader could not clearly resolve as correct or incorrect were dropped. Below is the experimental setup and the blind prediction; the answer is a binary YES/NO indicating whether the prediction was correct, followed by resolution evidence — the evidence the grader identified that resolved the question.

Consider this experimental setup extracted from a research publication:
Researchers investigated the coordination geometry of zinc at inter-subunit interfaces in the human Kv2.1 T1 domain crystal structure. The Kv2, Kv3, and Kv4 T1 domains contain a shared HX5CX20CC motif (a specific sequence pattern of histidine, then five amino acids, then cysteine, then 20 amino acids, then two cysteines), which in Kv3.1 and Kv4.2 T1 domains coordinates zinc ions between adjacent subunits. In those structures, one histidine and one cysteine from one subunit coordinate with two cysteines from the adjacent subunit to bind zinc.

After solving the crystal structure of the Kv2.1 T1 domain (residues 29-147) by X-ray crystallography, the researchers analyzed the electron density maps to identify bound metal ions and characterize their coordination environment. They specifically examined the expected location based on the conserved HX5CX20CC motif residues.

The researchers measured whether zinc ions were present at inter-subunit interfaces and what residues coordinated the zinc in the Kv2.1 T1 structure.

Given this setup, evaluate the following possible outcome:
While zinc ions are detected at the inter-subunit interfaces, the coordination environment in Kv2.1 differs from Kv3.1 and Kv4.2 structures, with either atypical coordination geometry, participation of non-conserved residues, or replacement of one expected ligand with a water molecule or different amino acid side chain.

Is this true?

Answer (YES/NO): NO